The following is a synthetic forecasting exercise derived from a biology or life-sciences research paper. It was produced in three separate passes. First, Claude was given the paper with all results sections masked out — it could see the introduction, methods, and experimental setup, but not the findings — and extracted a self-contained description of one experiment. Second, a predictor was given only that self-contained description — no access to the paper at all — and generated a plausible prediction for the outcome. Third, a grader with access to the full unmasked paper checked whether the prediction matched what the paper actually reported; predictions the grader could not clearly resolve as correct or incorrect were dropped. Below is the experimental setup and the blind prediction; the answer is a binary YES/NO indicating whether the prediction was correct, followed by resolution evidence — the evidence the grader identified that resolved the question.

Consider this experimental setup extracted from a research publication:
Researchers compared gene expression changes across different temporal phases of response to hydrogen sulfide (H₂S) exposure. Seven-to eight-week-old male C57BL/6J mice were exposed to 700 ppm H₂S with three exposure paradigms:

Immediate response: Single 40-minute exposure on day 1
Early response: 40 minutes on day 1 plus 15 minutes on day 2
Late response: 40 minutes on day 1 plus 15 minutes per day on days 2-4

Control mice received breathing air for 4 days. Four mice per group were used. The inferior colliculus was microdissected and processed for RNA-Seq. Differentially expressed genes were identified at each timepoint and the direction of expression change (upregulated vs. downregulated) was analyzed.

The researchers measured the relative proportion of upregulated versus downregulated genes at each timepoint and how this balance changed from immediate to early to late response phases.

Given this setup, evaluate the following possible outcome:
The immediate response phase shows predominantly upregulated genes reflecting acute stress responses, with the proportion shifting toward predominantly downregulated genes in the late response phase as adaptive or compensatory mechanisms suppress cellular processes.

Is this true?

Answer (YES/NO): NO